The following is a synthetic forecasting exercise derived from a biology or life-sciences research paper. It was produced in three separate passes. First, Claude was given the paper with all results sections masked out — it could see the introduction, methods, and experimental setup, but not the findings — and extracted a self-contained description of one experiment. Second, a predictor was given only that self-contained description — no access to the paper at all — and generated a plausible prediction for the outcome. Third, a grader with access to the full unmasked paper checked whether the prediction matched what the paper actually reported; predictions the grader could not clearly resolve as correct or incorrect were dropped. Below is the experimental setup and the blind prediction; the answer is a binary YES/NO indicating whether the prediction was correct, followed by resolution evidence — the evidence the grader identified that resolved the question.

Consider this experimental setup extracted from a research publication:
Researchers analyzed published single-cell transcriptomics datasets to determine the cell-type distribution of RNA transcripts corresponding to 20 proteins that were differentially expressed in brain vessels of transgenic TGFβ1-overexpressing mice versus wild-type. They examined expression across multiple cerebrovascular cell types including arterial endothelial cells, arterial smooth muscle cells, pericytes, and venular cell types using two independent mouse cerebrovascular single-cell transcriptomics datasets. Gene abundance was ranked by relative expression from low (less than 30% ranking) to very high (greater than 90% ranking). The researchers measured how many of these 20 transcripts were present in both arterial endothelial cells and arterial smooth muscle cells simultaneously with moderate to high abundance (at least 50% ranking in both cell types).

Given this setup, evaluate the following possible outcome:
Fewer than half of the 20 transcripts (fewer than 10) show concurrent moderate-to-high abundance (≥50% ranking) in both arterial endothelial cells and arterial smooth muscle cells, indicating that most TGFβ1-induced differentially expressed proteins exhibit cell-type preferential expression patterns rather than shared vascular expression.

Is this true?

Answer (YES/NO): NO